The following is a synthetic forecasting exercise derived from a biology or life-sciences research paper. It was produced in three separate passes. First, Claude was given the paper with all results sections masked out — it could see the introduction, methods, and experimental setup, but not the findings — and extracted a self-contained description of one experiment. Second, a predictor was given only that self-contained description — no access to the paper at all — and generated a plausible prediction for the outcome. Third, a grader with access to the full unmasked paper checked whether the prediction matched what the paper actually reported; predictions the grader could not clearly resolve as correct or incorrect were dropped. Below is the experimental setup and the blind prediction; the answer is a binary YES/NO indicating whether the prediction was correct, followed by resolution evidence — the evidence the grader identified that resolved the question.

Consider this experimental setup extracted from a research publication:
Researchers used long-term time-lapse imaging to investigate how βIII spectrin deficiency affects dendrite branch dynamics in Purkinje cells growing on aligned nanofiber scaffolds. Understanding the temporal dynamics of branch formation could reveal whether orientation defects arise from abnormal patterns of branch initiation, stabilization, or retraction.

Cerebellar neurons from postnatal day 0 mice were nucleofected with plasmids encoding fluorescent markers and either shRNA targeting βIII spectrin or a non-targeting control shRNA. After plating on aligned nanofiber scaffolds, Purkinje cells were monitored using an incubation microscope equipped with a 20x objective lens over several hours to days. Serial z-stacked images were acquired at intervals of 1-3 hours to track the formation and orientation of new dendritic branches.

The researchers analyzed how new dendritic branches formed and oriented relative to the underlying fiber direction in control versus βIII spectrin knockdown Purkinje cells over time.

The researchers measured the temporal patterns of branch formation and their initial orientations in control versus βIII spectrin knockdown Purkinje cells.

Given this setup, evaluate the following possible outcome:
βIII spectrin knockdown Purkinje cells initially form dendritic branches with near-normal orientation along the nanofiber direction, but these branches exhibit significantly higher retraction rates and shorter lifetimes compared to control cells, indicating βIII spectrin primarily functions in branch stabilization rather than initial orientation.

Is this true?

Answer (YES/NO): NO